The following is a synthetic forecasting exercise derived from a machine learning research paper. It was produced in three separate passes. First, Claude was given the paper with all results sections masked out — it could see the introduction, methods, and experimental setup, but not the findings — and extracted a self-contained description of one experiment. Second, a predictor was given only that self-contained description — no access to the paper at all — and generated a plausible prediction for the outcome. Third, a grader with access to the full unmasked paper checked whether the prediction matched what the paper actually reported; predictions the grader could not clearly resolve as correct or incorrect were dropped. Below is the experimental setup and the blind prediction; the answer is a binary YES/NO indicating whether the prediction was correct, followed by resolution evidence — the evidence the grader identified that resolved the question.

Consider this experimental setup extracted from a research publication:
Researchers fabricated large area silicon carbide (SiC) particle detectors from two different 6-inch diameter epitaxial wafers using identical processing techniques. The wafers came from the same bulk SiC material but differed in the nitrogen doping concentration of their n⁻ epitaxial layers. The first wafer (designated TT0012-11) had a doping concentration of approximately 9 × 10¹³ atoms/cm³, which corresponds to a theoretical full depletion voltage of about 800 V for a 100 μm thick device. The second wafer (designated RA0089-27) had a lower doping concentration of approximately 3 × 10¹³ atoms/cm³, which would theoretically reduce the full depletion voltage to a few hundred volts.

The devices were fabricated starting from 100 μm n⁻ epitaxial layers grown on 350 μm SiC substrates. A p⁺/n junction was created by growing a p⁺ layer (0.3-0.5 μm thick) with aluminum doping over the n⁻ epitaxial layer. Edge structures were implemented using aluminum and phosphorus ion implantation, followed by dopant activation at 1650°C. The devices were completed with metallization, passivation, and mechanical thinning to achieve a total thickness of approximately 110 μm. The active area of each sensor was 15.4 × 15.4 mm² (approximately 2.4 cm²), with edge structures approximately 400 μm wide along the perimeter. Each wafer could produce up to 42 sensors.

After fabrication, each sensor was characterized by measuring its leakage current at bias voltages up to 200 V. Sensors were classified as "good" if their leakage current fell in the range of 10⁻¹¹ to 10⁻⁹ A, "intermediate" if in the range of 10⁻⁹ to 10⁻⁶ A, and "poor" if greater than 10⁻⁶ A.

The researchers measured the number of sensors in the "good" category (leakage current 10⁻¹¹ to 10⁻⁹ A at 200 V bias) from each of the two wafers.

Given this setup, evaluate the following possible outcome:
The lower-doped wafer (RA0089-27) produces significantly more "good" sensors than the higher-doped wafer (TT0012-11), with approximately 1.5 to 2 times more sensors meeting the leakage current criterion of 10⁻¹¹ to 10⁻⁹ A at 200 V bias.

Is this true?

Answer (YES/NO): NO